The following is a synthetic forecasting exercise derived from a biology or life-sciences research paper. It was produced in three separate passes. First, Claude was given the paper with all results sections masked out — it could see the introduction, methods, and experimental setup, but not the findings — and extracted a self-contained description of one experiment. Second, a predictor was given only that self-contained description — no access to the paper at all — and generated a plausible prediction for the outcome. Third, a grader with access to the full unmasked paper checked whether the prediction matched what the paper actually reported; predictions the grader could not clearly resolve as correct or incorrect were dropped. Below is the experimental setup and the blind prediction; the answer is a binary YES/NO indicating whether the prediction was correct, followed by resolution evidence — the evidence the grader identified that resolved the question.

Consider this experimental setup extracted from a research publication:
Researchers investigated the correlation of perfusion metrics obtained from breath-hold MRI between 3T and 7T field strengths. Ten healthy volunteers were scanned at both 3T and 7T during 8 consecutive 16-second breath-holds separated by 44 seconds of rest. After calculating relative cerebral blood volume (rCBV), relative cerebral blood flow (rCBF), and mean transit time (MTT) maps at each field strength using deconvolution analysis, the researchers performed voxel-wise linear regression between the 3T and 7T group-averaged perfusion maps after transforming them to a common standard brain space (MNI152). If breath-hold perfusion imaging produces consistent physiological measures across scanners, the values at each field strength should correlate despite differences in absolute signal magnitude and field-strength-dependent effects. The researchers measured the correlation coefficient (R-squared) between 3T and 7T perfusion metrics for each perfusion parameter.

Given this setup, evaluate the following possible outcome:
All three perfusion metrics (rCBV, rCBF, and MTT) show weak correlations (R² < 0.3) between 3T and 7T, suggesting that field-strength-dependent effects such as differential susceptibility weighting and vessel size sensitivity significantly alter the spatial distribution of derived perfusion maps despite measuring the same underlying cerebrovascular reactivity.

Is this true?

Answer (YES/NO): NO